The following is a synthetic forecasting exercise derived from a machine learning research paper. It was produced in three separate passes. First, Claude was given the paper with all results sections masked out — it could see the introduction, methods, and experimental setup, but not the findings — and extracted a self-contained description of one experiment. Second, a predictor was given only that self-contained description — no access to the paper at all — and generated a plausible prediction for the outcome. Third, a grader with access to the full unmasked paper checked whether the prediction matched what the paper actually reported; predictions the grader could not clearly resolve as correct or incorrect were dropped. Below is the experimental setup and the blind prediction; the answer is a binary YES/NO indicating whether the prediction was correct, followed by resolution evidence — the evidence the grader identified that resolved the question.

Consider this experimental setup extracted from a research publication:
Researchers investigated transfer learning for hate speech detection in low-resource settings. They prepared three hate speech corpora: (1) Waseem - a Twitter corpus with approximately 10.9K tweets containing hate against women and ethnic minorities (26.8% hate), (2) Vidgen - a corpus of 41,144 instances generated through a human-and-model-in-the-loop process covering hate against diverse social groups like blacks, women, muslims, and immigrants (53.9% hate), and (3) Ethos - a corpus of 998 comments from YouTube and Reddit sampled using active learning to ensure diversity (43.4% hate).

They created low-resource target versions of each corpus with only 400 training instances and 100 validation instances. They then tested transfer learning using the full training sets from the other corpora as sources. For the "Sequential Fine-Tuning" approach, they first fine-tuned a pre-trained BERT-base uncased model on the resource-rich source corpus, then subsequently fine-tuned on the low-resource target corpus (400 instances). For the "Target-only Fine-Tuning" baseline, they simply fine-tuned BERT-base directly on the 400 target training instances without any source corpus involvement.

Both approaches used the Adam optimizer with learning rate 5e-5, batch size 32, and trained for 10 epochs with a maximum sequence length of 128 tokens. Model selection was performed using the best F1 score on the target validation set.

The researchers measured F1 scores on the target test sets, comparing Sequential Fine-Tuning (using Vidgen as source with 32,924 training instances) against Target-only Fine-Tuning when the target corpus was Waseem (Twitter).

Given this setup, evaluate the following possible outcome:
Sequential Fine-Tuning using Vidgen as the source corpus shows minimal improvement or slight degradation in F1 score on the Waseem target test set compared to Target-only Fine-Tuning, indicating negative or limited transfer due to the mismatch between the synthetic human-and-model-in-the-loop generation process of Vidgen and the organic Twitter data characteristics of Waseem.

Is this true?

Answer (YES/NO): YES